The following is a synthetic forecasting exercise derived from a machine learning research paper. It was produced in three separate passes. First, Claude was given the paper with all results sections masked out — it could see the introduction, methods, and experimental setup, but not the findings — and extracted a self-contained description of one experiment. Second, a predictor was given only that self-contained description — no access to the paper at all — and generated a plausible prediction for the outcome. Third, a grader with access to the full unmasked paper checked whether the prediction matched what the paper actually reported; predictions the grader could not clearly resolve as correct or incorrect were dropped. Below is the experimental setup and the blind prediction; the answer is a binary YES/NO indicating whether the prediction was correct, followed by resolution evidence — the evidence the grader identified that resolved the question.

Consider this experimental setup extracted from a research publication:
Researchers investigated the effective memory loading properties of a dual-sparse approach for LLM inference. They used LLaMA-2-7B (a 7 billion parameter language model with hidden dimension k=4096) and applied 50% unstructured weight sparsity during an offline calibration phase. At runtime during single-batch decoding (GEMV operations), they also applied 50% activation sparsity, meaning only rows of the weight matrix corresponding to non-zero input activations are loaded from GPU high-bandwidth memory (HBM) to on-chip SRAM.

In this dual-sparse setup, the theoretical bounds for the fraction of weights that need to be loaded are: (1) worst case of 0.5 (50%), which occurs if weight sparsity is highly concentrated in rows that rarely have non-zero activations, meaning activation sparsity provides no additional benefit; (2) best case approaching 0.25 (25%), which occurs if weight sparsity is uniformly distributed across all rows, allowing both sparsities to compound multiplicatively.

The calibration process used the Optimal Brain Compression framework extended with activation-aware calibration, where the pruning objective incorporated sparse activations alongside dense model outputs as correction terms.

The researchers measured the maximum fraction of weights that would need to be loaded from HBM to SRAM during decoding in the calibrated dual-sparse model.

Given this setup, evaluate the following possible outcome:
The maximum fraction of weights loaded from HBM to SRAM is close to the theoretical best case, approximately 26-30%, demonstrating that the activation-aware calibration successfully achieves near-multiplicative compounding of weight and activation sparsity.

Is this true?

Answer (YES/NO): NO